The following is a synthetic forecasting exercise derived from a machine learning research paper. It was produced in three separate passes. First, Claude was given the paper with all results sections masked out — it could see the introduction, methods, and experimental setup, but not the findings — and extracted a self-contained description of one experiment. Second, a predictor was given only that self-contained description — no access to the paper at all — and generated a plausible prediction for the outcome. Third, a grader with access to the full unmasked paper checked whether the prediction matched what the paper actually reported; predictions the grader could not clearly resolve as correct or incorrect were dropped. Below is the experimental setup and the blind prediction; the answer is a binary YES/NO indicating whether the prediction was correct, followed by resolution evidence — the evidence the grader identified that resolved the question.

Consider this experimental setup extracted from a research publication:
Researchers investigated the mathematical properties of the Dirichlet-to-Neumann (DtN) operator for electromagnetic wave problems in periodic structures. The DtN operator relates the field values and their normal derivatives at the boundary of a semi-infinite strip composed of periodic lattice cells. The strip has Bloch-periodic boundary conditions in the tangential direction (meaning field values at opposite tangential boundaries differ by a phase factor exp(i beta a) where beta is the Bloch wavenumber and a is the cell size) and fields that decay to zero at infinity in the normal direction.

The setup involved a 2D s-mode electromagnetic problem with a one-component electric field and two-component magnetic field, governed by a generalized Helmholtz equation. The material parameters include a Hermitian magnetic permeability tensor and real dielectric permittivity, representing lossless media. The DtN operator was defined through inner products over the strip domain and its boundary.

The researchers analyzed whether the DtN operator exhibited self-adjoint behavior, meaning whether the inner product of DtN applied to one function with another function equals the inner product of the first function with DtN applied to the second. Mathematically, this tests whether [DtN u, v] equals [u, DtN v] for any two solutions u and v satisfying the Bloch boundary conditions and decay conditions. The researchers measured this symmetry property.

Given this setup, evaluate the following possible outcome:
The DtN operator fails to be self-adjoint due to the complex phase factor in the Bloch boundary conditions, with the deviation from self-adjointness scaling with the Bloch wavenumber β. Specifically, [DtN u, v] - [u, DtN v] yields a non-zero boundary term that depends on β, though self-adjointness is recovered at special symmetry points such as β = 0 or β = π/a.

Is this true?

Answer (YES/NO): NO